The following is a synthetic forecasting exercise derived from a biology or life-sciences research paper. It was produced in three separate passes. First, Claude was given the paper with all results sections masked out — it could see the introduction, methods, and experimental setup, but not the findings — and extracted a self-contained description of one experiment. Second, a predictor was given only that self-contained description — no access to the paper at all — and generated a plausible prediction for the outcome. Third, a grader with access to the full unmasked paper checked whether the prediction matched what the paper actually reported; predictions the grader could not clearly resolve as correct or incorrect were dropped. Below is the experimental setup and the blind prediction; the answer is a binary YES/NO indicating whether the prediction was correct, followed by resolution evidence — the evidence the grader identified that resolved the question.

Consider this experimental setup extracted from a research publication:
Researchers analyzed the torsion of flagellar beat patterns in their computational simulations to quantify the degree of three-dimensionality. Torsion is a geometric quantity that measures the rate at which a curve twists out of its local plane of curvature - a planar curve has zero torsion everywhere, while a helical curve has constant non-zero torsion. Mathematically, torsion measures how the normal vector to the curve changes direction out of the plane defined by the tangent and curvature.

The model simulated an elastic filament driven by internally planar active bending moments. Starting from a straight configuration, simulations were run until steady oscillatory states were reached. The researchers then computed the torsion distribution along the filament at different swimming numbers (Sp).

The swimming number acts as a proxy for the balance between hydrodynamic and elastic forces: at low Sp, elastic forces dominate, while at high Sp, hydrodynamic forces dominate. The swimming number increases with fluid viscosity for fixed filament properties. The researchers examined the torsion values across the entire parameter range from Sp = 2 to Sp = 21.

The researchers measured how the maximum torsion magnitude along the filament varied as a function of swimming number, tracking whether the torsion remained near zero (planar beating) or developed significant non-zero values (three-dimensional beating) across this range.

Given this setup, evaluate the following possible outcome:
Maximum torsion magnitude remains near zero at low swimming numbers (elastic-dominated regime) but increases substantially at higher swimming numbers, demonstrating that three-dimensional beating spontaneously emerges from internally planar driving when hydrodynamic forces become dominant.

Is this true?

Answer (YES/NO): NO